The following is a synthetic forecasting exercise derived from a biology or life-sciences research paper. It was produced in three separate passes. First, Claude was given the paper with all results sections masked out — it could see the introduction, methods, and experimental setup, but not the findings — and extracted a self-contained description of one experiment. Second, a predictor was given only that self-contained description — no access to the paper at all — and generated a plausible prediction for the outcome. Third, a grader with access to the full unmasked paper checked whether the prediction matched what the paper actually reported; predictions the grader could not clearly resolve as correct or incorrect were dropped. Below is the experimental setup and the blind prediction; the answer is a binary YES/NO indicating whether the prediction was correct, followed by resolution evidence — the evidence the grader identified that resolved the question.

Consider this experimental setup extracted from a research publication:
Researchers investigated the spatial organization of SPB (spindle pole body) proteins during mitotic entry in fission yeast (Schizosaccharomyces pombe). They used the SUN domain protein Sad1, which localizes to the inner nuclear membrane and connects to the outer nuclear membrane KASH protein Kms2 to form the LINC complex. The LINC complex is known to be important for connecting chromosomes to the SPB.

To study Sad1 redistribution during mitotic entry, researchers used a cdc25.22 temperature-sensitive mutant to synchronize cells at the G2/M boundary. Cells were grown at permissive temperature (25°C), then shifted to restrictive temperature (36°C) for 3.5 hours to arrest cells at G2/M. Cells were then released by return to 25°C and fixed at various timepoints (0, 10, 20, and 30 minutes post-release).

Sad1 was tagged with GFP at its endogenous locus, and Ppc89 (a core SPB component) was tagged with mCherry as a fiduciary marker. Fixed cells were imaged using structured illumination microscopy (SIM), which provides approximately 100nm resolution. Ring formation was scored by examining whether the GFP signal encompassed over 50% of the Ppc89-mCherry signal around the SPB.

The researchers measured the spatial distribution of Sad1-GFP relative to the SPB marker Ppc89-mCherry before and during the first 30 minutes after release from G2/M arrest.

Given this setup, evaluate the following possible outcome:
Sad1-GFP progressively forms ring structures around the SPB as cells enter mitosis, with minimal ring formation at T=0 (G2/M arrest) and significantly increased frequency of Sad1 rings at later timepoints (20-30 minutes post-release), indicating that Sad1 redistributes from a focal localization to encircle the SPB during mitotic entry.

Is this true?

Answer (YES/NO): YES